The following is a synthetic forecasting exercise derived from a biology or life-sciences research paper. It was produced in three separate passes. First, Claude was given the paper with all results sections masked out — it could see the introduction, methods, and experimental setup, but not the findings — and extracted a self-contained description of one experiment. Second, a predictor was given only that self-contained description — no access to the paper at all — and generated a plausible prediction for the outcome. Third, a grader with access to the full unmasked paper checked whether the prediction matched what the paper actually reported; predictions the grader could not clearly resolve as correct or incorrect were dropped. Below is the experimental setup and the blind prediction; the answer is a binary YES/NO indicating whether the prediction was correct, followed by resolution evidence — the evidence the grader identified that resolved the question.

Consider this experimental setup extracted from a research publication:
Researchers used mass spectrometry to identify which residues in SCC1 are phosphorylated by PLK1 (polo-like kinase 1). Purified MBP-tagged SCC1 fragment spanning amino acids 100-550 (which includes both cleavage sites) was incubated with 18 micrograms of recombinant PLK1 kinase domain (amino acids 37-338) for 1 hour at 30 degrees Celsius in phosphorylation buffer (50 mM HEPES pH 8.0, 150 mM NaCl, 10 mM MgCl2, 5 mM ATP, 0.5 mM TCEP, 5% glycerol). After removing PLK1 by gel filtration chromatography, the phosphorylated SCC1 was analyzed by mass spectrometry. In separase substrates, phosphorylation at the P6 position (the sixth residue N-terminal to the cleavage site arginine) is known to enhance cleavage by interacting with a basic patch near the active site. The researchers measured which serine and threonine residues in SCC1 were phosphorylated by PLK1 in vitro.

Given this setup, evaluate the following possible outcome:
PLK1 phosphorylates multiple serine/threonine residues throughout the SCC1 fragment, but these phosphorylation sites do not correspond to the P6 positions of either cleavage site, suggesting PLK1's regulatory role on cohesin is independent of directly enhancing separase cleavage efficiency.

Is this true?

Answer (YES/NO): NO